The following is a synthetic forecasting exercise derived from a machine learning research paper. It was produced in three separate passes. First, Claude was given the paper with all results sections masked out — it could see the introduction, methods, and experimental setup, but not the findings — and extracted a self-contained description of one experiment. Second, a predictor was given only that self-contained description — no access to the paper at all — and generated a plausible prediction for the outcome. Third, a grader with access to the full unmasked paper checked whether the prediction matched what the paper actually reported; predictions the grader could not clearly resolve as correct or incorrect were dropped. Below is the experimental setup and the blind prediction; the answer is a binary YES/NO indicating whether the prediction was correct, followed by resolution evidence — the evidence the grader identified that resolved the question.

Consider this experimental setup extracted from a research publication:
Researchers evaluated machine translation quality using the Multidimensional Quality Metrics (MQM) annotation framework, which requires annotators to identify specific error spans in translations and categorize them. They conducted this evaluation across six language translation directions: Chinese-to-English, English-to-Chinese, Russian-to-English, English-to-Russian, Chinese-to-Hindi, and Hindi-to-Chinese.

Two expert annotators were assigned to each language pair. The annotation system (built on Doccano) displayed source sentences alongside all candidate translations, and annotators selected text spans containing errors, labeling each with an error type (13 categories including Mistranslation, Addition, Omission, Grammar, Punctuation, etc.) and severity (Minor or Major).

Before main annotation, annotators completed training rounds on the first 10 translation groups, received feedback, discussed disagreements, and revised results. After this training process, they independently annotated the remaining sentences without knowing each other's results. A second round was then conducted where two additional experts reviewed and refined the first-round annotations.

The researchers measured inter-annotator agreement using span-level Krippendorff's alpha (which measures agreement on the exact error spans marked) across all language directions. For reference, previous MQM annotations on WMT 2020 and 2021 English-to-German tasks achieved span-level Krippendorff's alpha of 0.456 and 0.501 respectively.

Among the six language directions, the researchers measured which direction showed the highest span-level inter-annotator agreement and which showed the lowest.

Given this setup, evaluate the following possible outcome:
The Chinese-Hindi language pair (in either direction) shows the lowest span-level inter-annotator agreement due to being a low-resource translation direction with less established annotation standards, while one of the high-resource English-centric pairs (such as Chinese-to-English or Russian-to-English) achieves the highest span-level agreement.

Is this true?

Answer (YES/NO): NO